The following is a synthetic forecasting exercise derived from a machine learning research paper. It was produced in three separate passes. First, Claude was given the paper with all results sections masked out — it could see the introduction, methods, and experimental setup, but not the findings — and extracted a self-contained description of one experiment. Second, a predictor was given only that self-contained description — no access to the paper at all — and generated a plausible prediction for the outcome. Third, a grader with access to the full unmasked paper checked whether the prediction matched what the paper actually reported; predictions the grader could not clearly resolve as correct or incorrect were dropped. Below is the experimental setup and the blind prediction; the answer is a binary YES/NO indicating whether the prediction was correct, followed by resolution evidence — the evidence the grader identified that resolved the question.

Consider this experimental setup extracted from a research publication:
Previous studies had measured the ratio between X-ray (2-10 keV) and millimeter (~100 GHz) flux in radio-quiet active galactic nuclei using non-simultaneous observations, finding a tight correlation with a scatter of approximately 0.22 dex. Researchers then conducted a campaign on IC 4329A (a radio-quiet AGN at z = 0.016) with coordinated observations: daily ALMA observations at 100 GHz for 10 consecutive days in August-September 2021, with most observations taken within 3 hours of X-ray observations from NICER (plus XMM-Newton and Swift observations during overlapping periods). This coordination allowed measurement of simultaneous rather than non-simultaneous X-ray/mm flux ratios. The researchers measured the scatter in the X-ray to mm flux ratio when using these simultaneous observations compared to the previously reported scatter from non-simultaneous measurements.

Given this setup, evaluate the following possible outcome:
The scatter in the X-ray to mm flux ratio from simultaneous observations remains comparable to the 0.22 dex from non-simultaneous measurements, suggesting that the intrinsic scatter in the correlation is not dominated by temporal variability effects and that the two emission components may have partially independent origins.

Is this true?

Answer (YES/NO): NO